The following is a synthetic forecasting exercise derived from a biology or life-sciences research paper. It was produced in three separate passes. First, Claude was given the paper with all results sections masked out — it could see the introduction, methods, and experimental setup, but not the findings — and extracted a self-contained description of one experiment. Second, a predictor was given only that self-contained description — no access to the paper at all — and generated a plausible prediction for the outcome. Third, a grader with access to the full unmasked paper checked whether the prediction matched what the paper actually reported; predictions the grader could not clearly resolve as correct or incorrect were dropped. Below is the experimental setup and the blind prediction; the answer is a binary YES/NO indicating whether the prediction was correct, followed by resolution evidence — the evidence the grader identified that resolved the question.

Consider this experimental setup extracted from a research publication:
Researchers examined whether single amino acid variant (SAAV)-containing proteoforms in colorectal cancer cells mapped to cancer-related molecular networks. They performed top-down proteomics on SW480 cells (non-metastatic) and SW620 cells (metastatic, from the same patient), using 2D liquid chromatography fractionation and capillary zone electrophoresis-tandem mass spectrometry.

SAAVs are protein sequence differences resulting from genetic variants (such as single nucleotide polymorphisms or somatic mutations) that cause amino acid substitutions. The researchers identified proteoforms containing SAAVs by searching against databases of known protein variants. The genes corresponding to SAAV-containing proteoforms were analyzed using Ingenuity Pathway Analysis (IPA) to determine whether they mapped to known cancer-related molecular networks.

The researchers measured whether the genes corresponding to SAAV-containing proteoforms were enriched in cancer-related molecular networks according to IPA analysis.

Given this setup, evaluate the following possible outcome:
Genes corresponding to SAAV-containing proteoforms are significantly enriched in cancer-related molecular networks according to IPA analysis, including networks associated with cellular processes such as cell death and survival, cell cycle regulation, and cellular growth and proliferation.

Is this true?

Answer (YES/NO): NO